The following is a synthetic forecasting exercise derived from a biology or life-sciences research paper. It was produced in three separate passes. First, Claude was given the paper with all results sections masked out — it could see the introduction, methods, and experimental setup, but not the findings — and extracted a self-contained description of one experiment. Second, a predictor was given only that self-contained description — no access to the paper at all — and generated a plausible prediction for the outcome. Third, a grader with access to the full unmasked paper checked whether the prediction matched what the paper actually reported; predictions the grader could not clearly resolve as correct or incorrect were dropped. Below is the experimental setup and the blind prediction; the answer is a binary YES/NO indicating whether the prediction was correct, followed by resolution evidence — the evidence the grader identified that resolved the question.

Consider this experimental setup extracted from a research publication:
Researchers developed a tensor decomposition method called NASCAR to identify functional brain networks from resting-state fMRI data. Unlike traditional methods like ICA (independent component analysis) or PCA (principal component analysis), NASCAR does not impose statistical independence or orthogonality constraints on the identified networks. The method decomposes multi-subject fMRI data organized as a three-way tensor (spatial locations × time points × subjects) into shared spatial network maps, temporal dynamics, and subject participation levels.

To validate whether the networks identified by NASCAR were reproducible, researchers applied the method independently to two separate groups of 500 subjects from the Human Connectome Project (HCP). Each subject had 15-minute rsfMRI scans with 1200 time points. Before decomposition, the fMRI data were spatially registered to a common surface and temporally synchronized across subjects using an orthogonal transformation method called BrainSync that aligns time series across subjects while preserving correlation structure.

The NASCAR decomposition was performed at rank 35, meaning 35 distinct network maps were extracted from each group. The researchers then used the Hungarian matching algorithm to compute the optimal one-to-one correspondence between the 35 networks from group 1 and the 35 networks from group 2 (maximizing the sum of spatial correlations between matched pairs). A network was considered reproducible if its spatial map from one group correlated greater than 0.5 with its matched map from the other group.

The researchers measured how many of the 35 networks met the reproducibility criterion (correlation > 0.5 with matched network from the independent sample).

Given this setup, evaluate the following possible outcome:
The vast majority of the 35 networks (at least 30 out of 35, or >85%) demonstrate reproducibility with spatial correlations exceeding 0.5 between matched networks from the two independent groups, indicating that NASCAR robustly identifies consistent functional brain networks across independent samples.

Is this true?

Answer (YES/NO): YES